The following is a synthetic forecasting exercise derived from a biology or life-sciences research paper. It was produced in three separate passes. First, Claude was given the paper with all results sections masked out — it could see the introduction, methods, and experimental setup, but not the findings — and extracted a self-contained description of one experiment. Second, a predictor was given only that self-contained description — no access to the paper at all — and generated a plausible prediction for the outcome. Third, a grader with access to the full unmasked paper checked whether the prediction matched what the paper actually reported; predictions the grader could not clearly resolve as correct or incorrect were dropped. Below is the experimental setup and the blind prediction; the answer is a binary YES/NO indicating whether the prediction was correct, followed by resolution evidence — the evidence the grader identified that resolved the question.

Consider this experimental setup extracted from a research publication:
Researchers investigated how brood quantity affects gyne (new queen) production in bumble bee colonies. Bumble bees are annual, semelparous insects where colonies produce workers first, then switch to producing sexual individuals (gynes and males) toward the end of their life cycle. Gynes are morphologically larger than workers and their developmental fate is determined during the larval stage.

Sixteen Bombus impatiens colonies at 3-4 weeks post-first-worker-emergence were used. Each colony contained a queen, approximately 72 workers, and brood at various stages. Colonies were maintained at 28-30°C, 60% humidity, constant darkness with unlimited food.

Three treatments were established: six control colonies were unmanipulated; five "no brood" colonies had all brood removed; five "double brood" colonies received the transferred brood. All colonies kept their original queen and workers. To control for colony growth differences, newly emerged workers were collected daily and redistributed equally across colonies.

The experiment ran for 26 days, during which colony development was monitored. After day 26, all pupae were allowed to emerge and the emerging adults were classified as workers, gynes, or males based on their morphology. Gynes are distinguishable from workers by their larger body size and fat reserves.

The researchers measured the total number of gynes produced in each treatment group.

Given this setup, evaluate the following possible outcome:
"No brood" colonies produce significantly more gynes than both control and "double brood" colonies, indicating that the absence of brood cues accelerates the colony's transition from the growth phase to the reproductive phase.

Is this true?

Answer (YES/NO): NO